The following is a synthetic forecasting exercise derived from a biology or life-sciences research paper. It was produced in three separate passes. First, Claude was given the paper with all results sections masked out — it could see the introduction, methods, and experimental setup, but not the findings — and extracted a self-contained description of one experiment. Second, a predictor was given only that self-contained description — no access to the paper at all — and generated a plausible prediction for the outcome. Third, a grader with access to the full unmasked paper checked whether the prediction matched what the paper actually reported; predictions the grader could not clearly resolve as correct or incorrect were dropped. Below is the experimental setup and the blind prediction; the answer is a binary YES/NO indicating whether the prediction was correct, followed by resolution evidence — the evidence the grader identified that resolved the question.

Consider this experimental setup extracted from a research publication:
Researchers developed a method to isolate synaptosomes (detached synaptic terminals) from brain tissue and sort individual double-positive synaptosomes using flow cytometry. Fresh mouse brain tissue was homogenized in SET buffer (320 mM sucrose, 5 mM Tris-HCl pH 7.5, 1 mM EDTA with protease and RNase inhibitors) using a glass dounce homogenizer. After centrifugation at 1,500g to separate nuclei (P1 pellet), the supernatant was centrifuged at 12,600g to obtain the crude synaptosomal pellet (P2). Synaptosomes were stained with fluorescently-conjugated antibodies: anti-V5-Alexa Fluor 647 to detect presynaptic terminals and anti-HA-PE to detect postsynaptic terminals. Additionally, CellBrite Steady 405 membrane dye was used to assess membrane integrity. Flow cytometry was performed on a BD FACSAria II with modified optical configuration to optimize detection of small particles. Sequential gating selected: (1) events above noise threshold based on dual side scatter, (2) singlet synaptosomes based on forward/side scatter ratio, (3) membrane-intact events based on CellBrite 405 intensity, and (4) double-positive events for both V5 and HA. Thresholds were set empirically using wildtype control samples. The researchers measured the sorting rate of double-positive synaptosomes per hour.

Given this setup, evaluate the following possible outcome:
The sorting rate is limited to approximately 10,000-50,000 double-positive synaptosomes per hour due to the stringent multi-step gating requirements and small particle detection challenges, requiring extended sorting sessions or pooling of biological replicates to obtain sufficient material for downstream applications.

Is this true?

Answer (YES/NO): YES